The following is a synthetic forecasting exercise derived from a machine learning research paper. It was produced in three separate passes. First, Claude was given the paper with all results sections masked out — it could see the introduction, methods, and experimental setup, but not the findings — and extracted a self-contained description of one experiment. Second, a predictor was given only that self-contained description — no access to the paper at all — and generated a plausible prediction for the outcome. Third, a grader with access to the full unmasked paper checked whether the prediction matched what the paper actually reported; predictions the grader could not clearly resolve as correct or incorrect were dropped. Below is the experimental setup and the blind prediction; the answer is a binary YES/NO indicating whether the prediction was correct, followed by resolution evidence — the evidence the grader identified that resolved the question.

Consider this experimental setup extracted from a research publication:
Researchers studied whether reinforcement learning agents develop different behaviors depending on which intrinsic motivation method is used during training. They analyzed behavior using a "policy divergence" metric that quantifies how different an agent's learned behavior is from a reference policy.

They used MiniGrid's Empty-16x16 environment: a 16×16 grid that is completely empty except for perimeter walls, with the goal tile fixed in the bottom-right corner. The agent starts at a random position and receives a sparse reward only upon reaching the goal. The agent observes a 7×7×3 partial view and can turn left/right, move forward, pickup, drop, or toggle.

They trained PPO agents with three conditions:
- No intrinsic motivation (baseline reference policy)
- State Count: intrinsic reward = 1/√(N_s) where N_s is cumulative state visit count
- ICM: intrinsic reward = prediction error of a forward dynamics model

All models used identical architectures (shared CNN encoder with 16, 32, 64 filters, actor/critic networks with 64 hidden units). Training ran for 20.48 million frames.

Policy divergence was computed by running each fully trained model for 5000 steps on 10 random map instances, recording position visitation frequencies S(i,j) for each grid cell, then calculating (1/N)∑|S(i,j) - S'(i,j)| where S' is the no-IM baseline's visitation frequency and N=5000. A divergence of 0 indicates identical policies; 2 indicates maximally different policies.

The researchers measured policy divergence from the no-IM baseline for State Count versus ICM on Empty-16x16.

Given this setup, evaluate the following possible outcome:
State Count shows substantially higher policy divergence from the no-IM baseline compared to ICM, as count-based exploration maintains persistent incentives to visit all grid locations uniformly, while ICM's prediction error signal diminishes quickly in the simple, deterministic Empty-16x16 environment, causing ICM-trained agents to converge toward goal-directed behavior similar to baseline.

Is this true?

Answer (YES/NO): YES